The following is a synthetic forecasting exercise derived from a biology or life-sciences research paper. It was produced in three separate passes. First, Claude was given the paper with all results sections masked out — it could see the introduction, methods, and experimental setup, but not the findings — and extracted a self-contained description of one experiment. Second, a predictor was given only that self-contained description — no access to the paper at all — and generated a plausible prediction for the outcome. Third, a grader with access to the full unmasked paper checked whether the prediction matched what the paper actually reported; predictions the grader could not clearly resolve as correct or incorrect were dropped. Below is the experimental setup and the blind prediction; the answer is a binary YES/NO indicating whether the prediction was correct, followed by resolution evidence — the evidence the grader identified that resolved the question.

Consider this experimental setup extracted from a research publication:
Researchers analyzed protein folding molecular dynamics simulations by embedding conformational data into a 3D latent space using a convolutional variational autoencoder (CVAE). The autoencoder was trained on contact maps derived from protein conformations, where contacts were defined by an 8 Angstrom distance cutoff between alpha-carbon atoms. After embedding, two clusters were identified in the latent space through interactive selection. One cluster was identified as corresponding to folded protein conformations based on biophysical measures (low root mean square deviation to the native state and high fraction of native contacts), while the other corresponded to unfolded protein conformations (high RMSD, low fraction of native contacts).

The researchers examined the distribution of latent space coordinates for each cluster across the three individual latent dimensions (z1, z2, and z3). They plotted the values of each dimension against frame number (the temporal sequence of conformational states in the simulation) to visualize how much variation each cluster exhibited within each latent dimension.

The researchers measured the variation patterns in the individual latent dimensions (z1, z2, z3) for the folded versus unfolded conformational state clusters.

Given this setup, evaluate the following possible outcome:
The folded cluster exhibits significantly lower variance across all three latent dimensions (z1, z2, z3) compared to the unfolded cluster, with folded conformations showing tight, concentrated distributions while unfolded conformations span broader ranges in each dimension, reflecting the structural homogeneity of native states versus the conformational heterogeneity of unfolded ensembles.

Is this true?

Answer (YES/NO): NO